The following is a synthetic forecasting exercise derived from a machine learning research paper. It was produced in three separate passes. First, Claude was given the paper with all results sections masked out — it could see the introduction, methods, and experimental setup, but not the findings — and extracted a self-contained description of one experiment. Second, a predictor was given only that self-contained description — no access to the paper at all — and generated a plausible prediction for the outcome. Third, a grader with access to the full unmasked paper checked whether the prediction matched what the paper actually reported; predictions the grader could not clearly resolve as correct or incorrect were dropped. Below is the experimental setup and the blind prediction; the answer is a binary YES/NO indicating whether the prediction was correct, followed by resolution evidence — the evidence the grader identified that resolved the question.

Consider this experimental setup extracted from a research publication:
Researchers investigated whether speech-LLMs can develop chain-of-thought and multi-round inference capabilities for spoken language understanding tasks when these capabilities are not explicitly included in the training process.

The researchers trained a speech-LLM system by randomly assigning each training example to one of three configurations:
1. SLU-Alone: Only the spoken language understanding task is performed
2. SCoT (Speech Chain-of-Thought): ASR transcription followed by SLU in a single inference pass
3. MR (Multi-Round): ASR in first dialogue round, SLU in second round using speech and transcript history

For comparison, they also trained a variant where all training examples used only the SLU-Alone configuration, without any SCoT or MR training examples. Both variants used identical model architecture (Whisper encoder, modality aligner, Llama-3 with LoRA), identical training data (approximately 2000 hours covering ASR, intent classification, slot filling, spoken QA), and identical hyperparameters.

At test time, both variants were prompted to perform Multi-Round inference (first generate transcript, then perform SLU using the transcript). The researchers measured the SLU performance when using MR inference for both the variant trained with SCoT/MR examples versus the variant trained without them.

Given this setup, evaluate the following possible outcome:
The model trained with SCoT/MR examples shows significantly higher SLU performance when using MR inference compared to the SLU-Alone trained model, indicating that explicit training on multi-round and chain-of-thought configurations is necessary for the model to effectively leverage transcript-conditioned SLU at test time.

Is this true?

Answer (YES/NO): YES